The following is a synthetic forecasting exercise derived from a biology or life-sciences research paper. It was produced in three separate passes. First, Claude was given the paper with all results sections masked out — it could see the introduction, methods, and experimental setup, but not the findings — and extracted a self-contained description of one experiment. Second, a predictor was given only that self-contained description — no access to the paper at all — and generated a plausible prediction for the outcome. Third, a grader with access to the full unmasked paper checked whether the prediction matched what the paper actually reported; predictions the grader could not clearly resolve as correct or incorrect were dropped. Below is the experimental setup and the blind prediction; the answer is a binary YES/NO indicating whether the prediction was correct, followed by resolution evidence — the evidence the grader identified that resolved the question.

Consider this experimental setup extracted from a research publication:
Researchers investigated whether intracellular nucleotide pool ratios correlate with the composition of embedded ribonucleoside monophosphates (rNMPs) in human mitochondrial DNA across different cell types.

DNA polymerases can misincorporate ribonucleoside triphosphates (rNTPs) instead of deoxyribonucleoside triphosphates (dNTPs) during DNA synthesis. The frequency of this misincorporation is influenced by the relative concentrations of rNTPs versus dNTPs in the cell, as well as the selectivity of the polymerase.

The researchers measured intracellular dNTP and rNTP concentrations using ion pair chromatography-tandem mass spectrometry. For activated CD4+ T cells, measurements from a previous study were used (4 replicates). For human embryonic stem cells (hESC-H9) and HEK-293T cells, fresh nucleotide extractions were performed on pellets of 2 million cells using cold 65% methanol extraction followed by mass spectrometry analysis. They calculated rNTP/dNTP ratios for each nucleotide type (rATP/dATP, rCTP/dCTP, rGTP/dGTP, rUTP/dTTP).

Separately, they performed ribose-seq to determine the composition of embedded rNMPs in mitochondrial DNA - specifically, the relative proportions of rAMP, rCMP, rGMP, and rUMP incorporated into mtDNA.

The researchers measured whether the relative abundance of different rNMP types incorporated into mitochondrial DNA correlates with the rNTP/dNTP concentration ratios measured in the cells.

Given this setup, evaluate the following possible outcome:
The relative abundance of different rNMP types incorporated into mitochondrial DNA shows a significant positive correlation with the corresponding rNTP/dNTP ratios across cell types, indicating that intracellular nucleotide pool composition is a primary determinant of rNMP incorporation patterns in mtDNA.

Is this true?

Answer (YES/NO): NO